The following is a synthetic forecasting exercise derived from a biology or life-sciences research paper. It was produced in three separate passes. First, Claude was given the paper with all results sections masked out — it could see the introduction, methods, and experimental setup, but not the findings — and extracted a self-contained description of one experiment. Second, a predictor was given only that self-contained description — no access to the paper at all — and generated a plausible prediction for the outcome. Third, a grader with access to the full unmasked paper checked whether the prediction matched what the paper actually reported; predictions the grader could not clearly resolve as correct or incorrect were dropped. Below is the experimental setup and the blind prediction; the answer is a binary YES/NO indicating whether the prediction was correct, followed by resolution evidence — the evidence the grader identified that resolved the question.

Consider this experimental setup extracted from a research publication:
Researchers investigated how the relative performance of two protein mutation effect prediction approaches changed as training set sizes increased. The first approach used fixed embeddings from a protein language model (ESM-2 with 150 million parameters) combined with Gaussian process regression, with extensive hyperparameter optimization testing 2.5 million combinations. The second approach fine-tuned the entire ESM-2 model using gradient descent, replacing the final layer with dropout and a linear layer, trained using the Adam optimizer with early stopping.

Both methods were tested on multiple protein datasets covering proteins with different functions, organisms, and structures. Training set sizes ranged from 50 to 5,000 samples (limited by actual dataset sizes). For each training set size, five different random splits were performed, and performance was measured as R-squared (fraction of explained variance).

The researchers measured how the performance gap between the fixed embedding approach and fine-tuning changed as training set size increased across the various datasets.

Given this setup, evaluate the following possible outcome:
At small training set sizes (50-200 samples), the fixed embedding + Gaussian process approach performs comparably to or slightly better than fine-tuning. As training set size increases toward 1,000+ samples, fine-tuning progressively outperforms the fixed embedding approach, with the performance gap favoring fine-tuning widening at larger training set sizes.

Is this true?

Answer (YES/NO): NO